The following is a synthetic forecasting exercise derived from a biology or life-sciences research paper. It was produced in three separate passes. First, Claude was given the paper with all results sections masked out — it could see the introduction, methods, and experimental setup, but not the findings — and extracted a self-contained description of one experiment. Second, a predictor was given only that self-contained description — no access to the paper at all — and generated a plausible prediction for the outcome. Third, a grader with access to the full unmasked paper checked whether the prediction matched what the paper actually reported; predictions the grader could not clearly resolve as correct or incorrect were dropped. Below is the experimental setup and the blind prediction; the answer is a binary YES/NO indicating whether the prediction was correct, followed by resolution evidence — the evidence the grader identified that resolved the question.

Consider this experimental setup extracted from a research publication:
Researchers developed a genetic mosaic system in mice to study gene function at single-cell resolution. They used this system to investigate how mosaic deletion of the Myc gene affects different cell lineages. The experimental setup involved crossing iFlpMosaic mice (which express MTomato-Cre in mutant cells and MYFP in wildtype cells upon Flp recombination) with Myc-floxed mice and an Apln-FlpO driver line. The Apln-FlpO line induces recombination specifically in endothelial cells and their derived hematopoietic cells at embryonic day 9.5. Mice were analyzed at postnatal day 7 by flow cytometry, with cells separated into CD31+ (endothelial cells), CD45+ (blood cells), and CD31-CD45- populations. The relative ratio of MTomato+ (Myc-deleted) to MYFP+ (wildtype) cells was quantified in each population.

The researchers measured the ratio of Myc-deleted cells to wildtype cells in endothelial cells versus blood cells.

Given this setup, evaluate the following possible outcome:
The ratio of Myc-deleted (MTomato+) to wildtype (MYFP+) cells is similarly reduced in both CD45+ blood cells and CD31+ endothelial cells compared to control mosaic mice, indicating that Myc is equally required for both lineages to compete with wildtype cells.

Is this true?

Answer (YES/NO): NO